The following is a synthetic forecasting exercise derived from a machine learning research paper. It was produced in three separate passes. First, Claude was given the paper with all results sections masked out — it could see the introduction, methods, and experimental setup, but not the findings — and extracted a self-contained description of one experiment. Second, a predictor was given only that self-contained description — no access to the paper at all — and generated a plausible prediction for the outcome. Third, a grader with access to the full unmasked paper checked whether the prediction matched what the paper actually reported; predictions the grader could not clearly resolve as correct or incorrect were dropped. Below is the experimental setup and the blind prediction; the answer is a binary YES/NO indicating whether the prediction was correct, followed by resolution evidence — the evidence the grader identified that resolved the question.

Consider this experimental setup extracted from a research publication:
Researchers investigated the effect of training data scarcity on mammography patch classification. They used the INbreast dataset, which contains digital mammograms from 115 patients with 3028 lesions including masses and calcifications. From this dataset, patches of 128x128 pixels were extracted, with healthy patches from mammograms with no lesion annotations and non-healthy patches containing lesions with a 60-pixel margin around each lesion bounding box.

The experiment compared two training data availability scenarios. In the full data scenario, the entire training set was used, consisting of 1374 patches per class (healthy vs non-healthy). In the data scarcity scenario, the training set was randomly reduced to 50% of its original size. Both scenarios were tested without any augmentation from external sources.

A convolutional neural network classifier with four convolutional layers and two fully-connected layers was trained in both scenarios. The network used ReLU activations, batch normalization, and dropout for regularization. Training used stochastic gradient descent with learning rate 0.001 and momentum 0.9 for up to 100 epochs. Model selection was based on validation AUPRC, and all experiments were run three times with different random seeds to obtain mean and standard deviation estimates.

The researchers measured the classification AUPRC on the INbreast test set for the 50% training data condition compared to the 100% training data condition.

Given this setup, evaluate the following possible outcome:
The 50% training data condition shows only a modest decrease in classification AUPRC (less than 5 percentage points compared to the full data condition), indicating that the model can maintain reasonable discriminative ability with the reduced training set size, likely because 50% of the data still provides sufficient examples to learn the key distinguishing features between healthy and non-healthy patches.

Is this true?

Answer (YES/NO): YES